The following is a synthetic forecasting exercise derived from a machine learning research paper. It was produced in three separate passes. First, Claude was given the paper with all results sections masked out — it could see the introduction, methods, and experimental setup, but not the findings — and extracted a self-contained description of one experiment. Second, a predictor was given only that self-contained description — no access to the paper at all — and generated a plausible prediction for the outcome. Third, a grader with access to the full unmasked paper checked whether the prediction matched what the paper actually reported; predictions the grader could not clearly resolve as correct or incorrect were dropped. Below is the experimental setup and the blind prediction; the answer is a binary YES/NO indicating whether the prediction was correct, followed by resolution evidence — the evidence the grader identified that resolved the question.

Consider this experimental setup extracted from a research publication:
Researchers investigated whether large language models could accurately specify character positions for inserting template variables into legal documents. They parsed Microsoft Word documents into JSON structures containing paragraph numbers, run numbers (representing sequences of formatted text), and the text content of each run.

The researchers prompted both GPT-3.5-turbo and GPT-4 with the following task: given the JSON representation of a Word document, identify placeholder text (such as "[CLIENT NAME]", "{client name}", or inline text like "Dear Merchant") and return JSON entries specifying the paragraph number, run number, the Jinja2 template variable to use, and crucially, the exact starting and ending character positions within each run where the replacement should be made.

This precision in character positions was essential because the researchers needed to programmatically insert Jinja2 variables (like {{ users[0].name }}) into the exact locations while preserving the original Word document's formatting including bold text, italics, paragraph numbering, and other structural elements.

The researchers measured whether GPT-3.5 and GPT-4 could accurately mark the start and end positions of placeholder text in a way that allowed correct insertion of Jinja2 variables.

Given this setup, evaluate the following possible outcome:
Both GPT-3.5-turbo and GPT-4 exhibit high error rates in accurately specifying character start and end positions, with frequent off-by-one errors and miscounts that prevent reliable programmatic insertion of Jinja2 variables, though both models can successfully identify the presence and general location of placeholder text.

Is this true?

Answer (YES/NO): NO